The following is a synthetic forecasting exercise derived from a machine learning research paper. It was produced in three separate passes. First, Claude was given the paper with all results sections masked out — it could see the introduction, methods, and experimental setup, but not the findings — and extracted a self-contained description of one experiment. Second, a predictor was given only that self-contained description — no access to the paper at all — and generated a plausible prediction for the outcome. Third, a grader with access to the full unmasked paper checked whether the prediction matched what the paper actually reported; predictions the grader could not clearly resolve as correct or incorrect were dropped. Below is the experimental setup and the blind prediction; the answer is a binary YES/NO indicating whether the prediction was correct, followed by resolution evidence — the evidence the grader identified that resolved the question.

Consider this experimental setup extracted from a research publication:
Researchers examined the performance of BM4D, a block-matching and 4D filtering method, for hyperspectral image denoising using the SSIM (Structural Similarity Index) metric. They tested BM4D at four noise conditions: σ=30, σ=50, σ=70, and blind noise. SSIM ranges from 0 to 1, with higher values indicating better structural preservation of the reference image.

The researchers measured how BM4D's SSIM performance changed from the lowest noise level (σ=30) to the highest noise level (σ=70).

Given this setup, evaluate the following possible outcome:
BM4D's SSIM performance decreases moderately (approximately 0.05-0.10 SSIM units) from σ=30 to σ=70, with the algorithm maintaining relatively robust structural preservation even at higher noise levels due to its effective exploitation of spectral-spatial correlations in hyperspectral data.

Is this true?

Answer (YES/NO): NO